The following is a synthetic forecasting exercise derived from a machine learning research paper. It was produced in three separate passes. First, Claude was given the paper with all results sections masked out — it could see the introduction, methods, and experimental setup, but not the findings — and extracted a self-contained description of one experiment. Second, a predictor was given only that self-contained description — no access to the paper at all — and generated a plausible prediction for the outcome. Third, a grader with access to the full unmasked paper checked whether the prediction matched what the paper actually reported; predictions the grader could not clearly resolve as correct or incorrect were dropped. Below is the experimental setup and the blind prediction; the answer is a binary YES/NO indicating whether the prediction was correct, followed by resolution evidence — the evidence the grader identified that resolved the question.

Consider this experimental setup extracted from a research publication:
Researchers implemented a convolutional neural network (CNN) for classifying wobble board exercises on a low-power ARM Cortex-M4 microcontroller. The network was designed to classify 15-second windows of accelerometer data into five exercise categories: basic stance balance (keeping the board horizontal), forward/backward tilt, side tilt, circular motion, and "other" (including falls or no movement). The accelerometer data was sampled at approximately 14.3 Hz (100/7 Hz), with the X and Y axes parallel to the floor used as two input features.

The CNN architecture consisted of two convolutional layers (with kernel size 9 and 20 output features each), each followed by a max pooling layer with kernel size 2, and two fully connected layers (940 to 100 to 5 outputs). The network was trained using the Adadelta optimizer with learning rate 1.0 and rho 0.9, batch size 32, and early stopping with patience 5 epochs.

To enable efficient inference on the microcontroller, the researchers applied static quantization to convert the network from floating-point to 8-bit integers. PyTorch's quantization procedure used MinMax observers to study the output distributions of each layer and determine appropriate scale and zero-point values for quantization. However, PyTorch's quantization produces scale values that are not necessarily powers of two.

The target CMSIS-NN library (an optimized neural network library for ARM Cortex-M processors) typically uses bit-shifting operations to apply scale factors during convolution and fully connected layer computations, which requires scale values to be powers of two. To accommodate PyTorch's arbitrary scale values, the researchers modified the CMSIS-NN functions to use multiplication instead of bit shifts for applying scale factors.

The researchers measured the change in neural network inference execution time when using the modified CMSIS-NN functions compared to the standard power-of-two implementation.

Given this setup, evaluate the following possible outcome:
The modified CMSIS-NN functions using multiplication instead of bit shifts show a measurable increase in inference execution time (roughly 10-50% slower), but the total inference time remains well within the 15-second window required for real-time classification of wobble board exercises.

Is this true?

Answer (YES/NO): NO